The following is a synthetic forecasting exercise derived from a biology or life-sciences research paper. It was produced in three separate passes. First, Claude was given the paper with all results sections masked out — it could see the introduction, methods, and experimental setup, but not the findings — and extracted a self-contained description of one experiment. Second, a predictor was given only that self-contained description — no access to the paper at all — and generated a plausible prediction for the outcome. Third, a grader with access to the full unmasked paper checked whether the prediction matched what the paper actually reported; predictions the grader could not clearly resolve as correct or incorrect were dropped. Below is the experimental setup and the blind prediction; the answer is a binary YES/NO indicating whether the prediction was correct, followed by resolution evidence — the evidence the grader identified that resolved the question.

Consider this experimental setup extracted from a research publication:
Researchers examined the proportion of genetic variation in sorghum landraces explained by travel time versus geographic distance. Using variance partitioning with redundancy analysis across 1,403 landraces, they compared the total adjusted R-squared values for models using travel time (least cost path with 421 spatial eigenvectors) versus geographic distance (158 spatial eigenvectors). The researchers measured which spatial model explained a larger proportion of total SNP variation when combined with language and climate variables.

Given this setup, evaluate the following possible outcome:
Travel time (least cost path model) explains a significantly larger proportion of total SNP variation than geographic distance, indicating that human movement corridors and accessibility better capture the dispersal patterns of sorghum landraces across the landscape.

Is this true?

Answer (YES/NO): NO